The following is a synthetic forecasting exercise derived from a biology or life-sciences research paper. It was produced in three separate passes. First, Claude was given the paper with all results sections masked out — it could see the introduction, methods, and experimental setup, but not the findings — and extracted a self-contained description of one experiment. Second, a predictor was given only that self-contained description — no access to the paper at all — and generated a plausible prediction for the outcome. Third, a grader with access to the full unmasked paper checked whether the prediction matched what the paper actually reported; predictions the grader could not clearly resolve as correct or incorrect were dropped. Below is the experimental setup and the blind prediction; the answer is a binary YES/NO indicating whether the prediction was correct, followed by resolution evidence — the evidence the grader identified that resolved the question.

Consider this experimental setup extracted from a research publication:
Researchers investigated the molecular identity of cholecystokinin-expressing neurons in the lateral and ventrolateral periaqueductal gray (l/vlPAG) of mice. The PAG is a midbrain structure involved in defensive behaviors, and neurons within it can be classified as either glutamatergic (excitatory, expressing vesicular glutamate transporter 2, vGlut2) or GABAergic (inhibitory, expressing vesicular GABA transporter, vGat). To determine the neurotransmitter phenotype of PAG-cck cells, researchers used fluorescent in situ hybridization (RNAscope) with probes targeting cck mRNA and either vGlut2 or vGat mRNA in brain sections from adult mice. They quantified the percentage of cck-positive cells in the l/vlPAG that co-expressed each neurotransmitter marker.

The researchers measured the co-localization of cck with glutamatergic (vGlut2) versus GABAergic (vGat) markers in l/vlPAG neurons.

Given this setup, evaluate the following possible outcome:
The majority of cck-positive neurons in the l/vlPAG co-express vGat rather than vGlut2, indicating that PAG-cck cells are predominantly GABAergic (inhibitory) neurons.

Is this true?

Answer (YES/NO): NO